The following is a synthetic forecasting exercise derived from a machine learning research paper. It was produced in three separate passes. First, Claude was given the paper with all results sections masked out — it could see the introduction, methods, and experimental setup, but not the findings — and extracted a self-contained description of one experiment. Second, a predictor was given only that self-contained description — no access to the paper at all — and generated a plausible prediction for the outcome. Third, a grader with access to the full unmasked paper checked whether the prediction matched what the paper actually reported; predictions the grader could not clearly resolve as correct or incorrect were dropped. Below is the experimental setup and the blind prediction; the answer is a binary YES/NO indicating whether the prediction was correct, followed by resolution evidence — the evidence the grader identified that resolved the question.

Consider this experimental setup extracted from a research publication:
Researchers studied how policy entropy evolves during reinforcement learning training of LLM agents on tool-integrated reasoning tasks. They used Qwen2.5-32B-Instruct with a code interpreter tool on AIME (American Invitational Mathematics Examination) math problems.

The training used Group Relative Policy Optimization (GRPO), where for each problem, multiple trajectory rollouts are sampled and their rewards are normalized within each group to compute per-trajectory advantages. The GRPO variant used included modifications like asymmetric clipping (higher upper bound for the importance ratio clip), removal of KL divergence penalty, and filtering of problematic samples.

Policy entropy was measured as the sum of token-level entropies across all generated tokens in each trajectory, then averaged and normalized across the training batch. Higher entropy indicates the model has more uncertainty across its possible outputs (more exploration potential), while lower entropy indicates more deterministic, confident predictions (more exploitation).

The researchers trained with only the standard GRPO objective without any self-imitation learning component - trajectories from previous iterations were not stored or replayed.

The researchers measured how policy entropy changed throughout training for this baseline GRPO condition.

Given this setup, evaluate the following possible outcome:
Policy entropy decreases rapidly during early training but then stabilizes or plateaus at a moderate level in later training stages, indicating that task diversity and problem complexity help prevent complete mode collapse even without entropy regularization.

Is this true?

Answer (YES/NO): NO